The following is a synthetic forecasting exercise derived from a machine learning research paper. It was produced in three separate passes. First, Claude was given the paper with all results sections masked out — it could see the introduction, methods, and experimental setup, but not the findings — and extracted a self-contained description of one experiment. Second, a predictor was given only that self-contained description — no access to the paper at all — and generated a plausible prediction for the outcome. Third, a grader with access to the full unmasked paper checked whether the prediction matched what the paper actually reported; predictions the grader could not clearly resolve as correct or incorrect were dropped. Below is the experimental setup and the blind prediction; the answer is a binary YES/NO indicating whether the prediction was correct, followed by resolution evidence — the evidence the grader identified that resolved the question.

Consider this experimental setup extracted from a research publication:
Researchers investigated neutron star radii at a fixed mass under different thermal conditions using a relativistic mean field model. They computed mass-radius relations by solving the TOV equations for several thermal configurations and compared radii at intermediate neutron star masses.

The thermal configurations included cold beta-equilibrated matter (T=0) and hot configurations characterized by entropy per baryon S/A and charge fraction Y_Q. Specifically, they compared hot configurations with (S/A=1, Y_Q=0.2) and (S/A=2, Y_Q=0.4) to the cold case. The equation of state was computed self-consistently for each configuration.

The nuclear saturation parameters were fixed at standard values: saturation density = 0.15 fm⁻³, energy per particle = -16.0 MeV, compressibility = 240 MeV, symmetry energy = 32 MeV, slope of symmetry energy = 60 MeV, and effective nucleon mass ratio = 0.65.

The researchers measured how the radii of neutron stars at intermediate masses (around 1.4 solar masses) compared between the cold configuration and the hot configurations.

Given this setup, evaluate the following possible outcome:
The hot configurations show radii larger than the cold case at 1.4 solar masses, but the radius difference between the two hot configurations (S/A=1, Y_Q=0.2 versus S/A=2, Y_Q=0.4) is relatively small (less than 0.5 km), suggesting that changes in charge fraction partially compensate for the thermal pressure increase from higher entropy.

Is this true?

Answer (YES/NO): NO